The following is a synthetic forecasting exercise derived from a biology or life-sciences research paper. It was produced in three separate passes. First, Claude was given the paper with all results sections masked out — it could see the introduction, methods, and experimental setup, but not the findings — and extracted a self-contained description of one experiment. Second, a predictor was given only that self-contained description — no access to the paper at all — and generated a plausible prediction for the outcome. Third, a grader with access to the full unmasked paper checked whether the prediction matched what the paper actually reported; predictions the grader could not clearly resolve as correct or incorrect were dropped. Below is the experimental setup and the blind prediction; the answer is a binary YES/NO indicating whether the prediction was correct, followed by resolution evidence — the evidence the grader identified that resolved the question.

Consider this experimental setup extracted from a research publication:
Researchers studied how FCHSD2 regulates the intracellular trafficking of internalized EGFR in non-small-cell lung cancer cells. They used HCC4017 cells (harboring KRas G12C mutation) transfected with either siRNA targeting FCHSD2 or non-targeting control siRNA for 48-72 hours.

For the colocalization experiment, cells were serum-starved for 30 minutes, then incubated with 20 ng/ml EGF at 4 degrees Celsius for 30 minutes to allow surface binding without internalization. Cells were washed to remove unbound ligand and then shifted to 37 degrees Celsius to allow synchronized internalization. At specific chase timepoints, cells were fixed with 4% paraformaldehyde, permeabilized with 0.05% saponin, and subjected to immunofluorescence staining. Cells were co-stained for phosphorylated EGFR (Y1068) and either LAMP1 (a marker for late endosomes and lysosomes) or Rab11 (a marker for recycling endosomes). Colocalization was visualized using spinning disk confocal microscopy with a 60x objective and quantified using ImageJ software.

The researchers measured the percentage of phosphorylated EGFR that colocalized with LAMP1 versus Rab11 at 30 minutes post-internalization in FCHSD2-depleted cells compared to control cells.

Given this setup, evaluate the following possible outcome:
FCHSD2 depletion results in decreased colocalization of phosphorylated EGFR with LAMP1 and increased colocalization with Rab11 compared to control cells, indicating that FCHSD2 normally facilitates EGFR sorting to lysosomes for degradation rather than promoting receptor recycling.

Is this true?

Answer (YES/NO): NO